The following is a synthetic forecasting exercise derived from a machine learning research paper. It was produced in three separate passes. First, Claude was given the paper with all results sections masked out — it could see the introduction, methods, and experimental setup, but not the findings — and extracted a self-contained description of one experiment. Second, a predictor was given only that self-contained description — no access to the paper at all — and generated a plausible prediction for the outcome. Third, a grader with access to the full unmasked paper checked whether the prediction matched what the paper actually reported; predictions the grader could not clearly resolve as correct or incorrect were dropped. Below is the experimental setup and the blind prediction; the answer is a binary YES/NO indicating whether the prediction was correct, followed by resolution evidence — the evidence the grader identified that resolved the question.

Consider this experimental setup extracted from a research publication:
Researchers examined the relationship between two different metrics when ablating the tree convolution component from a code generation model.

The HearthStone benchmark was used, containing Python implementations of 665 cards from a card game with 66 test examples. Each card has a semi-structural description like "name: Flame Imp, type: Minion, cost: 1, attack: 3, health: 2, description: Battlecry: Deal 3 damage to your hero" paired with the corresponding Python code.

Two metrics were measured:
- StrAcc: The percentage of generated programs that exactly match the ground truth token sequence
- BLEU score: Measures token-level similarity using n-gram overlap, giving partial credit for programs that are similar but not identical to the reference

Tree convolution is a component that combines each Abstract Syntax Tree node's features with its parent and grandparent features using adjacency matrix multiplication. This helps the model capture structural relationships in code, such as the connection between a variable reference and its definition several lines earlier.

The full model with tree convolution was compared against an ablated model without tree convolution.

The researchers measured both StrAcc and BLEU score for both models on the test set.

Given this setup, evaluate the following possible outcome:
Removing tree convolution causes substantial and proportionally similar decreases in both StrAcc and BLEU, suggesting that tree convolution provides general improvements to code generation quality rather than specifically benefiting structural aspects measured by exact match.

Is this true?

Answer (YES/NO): NO